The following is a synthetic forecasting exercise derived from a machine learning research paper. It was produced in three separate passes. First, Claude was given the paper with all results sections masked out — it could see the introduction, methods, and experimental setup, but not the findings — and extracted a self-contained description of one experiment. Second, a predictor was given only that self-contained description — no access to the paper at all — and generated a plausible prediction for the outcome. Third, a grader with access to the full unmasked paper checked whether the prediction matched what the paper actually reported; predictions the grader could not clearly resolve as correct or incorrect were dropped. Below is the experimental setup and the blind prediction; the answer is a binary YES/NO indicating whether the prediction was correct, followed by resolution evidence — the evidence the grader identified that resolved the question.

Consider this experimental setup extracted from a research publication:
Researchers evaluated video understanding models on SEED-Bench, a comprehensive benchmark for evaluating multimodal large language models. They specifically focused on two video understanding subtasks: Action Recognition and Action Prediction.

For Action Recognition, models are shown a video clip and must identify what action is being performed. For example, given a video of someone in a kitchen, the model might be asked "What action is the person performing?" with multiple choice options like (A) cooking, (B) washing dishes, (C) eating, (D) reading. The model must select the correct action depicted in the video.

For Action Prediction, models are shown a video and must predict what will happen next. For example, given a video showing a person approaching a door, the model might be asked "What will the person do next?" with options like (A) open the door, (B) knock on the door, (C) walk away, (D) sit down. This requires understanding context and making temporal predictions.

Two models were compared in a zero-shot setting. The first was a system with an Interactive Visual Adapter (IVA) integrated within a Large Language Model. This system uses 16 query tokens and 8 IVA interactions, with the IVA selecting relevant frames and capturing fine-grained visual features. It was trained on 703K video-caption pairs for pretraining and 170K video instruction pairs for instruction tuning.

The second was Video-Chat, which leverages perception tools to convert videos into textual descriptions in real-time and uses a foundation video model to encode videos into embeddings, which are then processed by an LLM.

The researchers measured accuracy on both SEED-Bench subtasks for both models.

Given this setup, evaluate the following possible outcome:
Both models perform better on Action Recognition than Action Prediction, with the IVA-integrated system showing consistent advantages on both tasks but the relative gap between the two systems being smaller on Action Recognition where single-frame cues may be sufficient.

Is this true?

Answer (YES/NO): NO